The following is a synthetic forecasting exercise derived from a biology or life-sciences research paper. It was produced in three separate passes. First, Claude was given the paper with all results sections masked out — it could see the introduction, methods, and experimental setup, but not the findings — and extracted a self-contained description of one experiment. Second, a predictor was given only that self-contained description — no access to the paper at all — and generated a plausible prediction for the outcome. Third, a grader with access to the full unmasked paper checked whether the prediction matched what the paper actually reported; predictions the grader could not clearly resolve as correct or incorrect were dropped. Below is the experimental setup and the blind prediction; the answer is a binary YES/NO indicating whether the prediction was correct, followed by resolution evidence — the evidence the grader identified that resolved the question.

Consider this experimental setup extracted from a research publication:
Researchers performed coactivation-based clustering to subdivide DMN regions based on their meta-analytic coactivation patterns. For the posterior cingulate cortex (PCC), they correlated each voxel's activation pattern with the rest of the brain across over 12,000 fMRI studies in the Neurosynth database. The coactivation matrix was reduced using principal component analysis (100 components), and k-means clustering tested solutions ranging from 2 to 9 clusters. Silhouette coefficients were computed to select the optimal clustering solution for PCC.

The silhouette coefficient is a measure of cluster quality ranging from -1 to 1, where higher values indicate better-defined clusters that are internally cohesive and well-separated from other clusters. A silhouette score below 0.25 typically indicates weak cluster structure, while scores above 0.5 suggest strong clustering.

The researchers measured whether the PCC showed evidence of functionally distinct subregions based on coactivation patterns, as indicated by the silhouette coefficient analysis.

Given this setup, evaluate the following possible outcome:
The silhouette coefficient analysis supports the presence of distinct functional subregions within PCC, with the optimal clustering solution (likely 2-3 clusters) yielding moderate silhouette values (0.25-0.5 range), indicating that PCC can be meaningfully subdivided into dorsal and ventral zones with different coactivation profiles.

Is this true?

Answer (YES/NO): NO